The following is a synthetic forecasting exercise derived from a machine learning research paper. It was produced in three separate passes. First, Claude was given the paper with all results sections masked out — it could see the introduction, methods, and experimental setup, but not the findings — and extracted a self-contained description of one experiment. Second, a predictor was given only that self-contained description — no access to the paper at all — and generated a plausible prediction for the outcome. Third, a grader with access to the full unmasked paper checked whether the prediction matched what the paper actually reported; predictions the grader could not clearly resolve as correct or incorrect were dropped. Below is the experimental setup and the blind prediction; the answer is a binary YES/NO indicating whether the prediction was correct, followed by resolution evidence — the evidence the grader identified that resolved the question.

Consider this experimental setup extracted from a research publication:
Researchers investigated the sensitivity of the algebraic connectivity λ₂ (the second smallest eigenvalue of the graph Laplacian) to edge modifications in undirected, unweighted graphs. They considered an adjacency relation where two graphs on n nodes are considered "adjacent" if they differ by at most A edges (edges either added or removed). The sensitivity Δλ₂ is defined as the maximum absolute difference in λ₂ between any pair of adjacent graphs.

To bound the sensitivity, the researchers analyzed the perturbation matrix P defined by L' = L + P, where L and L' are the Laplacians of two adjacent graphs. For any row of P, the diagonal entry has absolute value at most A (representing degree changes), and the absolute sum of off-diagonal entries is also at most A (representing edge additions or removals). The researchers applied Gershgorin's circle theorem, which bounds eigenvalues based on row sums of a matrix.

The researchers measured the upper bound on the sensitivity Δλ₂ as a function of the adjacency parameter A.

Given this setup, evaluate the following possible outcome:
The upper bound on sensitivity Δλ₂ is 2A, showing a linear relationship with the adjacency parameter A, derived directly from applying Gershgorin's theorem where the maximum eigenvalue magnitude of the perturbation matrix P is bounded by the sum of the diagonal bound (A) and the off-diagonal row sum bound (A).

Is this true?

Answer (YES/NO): YES